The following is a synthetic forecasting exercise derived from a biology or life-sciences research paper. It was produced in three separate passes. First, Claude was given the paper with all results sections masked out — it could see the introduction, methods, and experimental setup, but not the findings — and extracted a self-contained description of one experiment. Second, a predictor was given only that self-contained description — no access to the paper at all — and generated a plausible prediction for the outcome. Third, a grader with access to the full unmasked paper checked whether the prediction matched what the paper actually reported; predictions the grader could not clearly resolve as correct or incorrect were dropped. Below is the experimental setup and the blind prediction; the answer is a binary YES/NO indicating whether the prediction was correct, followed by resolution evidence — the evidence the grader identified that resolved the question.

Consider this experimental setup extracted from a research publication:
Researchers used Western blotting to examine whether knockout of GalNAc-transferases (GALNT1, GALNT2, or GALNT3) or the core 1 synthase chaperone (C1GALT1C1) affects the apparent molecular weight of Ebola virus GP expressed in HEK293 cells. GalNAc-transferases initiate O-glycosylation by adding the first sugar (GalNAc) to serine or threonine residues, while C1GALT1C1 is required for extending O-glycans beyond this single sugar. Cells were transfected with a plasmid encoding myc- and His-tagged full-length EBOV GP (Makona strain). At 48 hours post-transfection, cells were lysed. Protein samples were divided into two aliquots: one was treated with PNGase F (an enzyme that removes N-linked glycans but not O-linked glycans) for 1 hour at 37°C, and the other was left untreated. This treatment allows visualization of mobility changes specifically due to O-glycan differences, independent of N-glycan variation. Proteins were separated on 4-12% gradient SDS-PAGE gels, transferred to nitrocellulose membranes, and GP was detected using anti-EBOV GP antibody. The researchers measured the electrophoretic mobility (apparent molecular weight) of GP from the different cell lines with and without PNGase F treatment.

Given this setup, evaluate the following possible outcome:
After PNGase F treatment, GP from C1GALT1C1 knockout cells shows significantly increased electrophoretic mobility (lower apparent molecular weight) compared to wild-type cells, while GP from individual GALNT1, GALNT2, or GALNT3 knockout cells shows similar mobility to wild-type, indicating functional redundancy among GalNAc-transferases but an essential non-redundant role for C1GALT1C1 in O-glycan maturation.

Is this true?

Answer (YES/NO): NO